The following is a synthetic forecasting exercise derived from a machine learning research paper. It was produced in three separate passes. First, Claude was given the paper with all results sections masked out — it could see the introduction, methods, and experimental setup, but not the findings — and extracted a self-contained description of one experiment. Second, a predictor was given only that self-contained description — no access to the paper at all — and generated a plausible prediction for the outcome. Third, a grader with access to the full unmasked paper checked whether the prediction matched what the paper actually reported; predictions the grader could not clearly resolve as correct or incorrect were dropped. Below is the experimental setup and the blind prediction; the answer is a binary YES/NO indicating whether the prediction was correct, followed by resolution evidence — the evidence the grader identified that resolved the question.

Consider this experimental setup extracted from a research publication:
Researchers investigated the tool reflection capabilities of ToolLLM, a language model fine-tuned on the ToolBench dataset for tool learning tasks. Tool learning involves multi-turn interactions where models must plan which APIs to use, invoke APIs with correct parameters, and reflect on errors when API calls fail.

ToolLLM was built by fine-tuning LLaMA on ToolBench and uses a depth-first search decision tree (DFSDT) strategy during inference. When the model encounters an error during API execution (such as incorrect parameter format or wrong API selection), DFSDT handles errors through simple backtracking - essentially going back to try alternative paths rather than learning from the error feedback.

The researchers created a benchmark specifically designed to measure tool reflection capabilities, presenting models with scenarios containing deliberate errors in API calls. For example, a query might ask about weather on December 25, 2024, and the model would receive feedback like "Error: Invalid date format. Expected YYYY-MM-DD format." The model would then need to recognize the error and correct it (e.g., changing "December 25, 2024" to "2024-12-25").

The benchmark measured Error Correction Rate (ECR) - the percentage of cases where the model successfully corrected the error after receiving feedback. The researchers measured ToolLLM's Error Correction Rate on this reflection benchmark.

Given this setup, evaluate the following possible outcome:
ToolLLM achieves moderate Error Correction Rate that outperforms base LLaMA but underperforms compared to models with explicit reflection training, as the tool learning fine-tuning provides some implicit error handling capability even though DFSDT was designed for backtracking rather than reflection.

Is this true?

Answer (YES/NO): NO